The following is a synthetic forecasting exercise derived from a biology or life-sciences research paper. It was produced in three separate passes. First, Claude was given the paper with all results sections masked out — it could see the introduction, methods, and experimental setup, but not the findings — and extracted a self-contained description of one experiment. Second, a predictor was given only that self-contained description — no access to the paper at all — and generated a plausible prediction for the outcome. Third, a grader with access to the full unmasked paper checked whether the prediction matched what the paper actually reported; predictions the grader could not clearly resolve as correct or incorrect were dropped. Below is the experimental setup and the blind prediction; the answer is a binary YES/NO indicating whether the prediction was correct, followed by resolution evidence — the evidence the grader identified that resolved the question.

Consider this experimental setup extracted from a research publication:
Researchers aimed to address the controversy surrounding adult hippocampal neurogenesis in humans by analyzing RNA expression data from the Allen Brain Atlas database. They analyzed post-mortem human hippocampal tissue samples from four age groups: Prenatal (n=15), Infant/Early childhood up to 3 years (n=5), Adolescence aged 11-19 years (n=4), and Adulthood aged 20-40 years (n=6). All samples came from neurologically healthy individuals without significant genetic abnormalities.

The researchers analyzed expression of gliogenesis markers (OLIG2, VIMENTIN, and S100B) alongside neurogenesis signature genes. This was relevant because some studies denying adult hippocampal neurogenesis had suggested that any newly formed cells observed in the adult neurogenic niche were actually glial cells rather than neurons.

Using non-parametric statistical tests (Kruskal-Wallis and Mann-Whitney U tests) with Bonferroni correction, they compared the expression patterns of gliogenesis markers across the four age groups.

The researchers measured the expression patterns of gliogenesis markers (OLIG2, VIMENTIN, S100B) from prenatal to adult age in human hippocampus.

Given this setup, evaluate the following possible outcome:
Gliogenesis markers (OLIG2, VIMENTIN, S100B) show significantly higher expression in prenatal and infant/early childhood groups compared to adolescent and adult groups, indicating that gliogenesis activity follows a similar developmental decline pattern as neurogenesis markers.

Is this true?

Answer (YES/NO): NO